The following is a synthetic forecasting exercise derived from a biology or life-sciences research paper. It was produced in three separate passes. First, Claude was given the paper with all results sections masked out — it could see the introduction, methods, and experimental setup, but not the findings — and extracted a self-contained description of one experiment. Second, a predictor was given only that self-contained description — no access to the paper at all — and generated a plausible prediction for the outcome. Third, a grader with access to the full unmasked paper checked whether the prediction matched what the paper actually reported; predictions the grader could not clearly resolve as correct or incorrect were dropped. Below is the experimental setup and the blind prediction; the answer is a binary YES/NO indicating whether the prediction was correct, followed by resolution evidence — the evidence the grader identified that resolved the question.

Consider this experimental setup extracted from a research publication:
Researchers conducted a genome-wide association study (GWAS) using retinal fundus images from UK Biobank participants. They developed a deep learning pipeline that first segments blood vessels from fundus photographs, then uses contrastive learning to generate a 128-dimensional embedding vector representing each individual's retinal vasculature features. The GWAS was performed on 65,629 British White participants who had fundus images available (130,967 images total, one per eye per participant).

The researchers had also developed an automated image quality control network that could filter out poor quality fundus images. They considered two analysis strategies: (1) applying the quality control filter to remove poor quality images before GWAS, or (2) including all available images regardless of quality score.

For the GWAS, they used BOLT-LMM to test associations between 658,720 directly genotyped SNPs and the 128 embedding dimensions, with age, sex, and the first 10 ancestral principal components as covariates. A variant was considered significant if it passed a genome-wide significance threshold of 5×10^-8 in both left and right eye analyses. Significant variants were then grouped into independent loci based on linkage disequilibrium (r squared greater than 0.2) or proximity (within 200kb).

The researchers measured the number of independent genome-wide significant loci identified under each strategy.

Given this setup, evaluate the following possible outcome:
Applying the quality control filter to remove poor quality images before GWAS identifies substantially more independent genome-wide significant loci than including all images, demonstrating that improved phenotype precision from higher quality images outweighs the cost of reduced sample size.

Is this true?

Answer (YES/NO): NO